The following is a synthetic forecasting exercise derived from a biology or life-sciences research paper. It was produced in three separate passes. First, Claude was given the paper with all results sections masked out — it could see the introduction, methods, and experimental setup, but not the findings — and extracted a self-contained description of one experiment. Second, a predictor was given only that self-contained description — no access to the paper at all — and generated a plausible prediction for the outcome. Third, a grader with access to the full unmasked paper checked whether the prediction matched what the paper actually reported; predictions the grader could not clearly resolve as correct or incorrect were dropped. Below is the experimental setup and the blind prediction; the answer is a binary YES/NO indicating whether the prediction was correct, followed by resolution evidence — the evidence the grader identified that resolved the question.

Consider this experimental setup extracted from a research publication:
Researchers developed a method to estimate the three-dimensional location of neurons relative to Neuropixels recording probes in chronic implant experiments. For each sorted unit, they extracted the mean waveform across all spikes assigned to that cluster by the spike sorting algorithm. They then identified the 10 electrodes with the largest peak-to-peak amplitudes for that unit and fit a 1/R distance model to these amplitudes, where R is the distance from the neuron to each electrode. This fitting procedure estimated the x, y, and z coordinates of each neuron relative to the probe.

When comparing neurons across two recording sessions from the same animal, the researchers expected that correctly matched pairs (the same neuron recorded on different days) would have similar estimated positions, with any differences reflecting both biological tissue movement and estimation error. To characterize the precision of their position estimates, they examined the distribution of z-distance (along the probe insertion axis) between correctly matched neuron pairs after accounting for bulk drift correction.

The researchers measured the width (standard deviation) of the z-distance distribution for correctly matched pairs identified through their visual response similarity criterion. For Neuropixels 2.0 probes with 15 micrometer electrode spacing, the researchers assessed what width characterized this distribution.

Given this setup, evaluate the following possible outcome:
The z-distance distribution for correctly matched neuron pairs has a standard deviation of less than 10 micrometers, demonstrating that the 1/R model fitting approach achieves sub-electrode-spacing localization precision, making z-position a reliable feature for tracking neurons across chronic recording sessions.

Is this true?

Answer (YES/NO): YES